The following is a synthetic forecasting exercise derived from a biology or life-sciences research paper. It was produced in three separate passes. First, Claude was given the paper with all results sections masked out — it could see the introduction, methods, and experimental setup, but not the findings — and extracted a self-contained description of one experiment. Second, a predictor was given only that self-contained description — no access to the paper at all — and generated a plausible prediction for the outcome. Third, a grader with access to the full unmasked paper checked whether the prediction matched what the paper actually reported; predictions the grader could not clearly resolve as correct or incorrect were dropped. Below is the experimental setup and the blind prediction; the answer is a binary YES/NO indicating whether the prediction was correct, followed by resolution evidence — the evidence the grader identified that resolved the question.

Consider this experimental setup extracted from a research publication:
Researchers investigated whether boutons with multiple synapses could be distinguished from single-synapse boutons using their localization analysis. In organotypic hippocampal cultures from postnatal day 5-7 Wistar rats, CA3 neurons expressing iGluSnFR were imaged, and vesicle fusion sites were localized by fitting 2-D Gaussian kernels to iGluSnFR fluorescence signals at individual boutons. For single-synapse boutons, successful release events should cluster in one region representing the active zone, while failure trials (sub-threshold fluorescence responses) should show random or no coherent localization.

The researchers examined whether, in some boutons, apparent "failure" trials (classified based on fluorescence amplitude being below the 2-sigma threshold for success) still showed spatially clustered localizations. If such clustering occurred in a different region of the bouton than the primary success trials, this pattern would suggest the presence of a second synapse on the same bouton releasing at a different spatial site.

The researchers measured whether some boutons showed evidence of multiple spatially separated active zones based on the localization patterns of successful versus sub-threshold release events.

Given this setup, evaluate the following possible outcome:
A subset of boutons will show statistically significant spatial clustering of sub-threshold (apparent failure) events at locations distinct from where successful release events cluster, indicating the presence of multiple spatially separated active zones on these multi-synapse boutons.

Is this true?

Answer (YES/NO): YES